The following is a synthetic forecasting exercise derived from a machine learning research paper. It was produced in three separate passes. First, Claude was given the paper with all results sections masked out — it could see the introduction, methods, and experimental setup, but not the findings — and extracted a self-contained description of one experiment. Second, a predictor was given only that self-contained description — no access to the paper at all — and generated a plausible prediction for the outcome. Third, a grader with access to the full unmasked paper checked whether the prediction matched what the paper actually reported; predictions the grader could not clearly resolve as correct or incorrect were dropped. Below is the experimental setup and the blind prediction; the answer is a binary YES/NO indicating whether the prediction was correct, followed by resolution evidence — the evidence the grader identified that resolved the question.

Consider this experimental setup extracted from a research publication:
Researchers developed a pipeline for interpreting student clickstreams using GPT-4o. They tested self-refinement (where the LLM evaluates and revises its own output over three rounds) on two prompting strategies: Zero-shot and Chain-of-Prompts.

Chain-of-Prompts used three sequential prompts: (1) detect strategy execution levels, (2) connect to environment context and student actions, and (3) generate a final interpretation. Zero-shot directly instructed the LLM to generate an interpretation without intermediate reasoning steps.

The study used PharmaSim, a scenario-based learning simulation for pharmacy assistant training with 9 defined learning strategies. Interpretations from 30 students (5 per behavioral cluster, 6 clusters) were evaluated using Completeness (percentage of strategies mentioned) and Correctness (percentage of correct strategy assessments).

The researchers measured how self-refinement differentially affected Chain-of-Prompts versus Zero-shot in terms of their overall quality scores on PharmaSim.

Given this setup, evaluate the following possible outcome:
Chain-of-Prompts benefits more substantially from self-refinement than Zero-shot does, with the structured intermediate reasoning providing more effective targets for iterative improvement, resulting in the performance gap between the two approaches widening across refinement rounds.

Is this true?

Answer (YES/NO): NO